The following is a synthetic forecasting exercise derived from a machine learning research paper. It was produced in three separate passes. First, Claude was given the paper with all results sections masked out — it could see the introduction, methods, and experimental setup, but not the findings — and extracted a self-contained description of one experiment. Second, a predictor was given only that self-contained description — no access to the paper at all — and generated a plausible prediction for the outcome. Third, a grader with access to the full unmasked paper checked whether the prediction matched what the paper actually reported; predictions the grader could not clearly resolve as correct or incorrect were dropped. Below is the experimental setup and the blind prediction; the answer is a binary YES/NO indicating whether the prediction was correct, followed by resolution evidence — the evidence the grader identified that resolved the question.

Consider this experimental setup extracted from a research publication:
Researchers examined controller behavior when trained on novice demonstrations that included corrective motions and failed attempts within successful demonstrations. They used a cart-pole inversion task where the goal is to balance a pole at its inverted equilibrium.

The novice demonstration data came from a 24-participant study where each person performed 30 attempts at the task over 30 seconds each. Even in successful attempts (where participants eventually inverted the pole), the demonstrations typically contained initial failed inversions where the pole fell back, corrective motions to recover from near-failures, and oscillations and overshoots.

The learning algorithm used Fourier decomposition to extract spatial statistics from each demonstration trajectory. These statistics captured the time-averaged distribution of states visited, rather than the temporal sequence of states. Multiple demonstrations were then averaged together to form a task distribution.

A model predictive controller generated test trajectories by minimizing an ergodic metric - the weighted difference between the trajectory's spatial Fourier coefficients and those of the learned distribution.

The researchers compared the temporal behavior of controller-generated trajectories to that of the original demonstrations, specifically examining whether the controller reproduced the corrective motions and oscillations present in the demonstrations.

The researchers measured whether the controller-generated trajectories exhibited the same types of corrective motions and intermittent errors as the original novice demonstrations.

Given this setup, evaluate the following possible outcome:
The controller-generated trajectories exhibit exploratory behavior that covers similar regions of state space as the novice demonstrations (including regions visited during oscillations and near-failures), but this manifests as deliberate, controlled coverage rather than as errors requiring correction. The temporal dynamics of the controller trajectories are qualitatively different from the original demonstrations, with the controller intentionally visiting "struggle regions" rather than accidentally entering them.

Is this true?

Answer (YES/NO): NO